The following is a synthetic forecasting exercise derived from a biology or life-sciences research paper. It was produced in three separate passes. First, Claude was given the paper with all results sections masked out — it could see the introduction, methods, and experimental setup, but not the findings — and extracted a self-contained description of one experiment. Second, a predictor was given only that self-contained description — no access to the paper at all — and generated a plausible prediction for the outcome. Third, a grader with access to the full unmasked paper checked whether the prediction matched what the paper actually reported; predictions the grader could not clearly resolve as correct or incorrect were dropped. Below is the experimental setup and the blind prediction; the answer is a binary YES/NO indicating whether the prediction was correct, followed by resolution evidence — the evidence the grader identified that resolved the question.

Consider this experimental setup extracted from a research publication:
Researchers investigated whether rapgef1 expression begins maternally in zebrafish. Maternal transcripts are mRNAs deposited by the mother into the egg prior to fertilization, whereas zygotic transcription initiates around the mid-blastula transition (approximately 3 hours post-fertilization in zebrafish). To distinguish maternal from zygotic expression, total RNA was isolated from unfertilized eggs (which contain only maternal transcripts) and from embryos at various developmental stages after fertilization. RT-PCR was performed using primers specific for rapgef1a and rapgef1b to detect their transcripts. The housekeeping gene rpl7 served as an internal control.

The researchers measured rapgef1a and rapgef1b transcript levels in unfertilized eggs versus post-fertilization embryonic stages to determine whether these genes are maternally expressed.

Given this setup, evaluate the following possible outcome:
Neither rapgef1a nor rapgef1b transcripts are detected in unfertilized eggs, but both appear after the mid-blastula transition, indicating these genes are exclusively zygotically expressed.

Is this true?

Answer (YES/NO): NO